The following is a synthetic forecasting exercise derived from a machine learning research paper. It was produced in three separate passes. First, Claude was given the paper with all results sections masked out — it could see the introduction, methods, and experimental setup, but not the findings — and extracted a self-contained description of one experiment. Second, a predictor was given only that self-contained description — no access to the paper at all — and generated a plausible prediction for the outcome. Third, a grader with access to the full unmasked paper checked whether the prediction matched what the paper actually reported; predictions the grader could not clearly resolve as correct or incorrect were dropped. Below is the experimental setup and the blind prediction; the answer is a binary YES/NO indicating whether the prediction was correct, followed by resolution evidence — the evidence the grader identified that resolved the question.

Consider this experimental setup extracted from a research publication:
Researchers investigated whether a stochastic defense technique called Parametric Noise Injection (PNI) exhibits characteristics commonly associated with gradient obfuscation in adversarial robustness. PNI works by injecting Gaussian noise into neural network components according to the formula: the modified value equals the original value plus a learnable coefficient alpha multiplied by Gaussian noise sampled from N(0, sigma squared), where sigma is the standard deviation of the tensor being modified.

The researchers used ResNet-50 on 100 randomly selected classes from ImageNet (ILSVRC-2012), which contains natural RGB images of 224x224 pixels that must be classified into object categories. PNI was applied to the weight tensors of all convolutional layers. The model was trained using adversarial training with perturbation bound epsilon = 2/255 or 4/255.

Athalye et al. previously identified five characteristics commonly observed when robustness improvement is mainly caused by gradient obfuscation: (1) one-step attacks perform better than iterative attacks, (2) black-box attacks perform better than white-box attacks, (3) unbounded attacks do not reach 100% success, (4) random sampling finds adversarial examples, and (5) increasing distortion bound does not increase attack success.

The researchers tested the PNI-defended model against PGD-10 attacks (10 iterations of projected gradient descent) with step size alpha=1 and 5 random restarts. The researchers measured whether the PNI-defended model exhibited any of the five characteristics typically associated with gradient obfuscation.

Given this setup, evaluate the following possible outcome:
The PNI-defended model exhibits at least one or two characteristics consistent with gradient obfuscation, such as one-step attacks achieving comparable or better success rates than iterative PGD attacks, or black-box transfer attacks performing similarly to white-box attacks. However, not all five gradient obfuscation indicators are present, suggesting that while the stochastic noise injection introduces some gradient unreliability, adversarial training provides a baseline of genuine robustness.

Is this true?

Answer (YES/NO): NO